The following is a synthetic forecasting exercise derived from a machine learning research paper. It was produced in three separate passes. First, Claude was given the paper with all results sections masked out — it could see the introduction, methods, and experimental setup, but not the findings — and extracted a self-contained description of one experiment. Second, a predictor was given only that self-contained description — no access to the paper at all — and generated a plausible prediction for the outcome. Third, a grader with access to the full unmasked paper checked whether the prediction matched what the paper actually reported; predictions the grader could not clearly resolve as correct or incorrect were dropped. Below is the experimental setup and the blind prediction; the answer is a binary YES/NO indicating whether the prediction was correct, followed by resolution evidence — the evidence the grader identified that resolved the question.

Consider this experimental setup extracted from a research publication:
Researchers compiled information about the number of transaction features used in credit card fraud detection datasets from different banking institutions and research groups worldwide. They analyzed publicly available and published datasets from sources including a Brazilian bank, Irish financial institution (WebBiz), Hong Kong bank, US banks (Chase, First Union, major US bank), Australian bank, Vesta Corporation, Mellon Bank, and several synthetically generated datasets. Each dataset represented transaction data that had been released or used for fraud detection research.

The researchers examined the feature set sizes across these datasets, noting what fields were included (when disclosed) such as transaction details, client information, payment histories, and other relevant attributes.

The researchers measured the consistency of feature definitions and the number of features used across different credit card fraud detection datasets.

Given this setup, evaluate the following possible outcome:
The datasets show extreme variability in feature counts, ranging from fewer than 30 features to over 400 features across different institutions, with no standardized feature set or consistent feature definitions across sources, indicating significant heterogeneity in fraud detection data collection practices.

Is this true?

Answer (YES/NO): NO